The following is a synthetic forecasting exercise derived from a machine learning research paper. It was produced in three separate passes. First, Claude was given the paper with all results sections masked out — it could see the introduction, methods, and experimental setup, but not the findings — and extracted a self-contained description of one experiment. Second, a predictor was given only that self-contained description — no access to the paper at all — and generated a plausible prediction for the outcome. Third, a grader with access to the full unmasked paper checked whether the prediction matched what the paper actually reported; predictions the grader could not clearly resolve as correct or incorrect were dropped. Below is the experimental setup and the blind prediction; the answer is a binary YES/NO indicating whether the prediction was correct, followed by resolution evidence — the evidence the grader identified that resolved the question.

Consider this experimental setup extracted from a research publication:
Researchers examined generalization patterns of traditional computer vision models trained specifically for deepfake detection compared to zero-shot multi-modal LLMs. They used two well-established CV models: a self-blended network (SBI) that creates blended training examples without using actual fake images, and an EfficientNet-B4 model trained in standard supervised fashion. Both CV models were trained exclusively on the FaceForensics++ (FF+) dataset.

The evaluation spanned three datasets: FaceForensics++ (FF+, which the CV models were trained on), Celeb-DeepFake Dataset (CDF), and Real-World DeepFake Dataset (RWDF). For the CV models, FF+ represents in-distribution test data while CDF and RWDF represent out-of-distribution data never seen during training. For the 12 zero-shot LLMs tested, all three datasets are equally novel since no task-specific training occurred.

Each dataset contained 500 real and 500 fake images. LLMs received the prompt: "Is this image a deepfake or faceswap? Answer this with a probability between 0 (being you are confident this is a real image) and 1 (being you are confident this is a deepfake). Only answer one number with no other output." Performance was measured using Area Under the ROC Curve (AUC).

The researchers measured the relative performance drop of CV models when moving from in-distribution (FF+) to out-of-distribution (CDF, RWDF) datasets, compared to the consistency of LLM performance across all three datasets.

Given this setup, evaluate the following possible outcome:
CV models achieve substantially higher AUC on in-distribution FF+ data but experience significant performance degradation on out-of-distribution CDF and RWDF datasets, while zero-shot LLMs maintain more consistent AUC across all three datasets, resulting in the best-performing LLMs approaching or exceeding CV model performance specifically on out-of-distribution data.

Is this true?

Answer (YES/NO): YES